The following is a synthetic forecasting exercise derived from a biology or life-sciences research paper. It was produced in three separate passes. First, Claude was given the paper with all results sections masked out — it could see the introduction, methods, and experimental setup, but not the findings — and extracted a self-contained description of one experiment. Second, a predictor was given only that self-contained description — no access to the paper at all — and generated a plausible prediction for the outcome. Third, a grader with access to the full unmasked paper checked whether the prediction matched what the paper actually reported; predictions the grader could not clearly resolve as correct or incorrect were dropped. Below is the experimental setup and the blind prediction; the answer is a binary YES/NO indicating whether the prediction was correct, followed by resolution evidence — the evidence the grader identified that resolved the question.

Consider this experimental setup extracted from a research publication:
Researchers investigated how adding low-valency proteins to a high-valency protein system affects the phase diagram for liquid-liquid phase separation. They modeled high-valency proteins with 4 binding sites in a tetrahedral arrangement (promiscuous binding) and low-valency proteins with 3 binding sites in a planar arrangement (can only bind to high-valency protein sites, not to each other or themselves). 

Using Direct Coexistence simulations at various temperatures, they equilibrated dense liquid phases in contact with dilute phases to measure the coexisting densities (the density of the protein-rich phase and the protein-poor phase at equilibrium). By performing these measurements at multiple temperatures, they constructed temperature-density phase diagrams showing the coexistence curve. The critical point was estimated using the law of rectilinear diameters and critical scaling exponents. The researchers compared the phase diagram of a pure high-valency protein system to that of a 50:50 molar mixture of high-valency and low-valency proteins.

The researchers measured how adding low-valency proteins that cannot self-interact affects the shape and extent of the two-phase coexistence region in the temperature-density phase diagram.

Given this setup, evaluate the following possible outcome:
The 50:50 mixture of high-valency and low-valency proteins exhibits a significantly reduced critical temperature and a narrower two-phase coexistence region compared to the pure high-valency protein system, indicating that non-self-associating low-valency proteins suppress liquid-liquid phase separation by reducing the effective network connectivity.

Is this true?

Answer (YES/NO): YES